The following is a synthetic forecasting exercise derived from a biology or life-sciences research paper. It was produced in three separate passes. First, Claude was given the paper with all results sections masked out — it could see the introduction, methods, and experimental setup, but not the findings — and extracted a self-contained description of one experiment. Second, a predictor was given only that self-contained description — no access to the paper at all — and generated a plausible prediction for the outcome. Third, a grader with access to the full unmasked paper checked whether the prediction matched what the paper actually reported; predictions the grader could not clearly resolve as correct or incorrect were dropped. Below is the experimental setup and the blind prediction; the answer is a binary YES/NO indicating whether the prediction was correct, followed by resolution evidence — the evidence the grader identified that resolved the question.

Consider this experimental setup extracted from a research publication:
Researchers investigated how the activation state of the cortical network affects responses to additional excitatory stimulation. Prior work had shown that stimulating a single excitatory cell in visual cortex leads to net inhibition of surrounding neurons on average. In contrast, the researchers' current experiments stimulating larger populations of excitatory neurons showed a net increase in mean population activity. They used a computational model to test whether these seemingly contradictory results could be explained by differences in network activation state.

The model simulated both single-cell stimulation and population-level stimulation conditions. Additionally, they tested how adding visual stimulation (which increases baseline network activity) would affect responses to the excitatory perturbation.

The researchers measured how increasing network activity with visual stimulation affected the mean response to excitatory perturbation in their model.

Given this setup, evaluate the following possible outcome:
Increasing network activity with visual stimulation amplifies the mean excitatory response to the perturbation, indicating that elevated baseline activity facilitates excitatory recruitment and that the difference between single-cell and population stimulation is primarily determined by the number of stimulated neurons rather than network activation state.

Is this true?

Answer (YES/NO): NO